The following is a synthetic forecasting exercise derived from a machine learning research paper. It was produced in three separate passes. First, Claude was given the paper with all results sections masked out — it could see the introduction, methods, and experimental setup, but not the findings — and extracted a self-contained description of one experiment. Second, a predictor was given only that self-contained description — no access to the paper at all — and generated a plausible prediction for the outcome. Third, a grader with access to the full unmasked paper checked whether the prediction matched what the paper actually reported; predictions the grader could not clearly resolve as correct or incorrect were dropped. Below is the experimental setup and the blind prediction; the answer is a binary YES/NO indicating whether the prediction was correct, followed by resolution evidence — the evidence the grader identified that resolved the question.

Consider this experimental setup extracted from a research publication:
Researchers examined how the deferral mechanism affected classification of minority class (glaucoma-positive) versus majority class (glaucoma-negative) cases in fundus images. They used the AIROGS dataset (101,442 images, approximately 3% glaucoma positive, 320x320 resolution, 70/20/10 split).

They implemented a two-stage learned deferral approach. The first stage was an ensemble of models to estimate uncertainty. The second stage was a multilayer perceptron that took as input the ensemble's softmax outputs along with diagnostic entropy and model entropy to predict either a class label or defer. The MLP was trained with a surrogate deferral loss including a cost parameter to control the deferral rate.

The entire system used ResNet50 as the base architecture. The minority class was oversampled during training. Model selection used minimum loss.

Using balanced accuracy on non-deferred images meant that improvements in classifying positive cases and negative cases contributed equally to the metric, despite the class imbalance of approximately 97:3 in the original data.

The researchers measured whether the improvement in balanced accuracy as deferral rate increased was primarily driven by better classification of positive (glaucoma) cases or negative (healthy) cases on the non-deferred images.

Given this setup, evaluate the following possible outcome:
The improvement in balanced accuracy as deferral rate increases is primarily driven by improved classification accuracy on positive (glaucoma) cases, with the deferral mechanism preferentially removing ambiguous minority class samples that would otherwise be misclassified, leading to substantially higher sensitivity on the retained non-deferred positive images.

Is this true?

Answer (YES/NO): NO